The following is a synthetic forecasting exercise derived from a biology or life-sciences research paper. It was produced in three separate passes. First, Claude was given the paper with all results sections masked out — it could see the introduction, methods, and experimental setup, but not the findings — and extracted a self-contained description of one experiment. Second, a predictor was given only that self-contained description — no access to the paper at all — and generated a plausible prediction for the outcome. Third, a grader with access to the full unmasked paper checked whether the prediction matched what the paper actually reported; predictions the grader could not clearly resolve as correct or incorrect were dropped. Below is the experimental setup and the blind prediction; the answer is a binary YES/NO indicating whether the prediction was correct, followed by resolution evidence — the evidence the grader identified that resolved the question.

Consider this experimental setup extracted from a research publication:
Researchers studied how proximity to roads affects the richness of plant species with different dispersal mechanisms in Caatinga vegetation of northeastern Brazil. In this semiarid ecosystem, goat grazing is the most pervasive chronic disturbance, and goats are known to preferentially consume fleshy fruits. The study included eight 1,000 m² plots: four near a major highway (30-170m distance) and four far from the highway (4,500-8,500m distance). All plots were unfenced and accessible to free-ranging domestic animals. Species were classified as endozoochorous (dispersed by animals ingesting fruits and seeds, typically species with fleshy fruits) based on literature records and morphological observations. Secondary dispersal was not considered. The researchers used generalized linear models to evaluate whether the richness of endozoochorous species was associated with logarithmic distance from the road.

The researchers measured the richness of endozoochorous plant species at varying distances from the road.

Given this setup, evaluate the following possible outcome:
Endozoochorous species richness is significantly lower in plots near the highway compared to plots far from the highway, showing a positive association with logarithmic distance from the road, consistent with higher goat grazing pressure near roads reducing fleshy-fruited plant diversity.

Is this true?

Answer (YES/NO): YES